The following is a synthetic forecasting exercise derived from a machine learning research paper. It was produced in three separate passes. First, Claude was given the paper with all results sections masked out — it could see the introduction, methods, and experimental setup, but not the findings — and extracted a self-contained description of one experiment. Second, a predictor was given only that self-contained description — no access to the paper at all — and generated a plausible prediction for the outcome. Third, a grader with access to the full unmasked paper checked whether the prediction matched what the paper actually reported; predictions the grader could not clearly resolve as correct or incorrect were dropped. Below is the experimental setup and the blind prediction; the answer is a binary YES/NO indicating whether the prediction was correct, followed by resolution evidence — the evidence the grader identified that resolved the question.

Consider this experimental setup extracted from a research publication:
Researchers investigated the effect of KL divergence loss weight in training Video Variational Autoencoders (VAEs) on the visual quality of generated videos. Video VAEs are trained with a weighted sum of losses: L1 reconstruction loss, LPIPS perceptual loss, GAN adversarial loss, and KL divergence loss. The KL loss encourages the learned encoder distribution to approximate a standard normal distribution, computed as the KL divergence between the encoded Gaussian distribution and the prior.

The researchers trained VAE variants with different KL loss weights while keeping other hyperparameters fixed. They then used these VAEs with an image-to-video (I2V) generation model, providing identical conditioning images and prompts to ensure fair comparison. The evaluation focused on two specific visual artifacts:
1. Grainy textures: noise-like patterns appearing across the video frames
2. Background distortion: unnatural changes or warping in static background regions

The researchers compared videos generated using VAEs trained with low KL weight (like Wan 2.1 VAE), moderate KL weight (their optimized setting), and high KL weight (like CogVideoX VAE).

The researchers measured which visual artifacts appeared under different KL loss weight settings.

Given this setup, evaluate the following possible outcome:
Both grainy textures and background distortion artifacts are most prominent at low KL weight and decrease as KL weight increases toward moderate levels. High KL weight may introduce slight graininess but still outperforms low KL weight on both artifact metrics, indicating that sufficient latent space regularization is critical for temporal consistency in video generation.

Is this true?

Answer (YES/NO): NO